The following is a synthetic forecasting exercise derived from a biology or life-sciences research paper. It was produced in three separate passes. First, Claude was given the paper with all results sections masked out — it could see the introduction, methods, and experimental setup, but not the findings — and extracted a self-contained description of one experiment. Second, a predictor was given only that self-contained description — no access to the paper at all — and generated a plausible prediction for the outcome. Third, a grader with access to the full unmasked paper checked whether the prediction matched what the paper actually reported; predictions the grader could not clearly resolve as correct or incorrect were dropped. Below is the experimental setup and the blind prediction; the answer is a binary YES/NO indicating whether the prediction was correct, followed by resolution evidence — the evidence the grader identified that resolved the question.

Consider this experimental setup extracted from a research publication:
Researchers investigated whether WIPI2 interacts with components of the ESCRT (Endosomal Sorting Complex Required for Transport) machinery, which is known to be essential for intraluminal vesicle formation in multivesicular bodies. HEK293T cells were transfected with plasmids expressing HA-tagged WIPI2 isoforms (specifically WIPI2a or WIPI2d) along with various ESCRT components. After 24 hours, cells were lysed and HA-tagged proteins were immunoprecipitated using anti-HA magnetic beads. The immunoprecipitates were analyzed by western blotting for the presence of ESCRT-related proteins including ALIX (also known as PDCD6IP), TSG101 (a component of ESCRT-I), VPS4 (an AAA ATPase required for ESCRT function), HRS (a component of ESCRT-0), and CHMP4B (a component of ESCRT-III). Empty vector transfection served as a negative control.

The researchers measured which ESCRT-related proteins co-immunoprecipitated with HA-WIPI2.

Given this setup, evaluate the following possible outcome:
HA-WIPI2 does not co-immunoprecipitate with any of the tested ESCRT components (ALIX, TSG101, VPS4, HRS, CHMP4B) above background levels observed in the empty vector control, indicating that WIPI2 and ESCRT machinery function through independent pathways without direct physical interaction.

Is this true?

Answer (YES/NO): NO